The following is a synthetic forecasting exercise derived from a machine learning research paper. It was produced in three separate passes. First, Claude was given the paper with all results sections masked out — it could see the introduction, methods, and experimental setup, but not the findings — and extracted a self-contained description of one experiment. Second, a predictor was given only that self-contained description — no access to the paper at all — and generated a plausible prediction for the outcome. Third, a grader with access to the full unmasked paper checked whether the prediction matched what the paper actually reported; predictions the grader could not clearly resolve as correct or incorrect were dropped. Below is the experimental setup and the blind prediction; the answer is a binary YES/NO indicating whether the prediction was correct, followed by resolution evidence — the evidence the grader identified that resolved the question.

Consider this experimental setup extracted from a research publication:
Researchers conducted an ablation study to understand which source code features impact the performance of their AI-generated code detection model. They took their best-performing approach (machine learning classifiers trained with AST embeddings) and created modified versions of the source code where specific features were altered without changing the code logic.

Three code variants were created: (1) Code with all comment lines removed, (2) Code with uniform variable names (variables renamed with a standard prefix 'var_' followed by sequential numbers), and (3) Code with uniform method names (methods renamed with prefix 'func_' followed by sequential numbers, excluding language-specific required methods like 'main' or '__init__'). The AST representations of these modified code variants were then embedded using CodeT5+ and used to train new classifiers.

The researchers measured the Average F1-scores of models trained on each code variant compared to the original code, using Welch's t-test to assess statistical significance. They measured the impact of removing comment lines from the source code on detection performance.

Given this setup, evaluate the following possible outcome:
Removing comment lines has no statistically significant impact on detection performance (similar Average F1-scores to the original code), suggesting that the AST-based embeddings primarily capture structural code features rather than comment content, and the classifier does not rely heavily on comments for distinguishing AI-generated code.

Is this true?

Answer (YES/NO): YES